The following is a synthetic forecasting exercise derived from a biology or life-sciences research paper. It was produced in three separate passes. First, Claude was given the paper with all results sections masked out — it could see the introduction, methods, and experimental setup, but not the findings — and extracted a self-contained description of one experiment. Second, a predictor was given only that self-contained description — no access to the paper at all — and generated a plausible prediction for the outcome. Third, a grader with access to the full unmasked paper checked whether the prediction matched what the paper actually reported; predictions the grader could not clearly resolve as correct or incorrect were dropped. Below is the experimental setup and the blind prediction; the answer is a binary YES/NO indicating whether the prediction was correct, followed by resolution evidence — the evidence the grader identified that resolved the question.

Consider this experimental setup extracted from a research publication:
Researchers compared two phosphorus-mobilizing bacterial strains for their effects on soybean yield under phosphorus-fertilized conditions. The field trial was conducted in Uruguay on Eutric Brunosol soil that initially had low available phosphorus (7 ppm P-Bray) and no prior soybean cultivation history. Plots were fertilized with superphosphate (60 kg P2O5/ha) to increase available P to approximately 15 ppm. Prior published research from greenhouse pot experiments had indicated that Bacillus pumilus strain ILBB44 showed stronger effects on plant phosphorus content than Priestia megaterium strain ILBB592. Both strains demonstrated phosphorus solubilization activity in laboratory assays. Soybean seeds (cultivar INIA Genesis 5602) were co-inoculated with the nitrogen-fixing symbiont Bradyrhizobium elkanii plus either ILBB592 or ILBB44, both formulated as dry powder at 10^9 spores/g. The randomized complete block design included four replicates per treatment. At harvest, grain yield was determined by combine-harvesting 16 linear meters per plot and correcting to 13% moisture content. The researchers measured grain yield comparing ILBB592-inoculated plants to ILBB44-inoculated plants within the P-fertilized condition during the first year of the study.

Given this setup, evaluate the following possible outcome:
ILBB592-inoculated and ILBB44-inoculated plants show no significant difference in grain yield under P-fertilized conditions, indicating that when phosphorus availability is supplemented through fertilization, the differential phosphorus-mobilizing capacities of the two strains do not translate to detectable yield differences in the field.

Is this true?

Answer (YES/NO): YES